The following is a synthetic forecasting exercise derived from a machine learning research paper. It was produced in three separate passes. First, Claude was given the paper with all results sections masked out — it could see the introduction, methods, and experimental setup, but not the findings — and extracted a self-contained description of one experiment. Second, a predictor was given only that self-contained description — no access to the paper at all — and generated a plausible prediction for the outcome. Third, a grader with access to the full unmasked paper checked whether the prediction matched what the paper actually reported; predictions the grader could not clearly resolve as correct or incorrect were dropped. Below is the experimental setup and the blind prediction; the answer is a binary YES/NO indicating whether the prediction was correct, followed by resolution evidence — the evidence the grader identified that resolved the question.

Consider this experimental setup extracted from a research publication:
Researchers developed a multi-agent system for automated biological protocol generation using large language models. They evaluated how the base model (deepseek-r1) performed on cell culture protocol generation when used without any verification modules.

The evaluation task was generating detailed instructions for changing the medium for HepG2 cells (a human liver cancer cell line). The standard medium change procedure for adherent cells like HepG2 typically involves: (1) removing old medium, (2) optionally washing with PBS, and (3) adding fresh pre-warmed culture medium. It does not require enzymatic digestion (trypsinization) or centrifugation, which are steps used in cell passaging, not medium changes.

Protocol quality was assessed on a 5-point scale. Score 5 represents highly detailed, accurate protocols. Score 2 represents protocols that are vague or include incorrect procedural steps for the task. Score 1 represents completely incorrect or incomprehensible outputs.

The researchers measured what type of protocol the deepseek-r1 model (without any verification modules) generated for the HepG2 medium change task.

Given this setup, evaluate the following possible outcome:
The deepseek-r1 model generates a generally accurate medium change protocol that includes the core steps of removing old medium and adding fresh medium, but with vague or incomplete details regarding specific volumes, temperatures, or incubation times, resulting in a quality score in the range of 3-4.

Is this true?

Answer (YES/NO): NO